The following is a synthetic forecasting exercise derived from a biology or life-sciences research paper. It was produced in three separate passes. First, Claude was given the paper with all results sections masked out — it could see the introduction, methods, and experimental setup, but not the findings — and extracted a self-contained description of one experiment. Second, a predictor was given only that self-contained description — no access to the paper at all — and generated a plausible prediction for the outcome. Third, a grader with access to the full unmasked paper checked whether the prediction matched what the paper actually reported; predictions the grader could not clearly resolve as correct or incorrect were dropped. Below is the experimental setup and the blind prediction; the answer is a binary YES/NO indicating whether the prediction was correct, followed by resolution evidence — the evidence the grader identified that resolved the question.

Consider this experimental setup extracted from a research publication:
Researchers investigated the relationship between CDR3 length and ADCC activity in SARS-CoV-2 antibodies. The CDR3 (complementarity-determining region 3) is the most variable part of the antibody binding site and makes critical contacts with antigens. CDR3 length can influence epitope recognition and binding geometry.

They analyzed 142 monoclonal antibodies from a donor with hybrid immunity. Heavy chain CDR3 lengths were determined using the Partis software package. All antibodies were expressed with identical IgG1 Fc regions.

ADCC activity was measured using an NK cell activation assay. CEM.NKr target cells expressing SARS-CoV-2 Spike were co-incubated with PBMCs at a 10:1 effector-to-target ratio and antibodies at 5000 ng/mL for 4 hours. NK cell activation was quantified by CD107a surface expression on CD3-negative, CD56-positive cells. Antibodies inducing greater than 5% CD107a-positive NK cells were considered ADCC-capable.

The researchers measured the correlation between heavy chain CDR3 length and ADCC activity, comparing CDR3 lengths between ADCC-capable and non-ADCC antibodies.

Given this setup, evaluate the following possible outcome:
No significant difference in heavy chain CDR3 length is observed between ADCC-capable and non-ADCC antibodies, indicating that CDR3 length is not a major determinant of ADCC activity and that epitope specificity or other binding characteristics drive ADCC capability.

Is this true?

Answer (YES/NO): YES